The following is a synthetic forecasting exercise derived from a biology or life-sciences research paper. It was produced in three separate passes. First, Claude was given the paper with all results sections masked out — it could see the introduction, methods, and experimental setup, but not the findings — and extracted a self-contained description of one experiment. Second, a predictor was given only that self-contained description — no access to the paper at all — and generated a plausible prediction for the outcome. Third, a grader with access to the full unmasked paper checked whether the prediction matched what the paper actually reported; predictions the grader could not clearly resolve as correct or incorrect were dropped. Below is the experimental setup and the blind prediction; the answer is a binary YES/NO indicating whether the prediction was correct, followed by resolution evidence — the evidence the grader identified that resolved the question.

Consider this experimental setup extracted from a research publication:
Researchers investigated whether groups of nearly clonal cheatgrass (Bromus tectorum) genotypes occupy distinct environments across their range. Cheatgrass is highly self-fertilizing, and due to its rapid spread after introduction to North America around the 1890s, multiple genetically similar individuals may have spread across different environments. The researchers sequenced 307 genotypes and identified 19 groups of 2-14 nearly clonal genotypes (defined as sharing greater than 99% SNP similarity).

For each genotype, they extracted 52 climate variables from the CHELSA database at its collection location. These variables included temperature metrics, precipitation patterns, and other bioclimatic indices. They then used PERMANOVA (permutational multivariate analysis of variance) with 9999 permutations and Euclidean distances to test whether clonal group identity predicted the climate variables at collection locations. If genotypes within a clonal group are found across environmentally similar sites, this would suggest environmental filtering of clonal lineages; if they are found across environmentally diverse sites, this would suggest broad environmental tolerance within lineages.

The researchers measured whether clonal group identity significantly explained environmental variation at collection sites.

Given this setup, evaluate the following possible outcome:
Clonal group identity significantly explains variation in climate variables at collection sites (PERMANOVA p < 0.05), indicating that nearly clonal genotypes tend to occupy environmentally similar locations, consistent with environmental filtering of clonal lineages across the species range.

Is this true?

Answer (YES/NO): YES